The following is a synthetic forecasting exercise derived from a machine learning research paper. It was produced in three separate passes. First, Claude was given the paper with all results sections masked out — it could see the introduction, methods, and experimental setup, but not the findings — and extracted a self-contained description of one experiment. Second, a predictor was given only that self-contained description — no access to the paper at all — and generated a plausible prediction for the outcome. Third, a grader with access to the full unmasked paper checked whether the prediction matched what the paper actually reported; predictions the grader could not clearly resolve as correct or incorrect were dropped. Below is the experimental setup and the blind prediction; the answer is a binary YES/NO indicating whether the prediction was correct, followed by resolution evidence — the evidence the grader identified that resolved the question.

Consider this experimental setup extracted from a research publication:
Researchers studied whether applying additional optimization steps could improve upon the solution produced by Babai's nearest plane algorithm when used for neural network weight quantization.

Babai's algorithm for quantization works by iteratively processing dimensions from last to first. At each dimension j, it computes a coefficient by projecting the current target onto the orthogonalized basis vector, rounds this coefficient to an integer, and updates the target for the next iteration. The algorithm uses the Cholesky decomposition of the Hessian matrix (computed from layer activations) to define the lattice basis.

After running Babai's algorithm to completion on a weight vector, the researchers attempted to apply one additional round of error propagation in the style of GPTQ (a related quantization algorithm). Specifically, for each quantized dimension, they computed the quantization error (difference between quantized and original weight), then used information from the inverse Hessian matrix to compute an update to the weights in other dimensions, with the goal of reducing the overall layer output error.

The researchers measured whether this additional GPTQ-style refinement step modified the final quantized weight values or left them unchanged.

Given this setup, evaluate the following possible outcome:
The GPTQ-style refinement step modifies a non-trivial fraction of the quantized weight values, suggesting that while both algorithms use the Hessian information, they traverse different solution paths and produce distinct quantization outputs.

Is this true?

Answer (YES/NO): NO